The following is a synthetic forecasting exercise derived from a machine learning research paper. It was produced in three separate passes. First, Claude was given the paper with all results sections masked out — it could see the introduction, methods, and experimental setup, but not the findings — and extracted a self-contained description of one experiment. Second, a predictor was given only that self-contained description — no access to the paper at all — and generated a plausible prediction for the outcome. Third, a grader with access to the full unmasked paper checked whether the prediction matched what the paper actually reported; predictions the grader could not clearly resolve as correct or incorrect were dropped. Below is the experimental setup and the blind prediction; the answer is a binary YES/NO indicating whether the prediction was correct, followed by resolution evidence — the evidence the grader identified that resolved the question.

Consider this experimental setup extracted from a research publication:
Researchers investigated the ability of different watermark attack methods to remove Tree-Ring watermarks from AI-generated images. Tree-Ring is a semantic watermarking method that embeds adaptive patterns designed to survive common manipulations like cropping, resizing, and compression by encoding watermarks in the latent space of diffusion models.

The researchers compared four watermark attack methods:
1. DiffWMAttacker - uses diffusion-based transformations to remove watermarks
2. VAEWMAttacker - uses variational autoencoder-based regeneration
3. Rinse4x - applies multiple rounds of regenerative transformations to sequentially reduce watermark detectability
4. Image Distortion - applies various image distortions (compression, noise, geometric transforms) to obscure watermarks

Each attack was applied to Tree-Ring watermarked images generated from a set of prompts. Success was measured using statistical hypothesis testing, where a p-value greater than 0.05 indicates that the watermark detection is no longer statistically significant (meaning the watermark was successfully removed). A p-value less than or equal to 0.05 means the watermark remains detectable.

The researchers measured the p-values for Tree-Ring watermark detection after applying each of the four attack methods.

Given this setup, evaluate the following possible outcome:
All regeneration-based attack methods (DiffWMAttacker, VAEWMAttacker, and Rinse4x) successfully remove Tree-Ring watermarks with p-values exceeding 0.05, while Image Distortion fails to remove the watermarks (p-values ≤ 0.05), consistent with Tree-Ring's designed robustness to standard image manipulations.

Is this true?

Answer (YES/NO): NO